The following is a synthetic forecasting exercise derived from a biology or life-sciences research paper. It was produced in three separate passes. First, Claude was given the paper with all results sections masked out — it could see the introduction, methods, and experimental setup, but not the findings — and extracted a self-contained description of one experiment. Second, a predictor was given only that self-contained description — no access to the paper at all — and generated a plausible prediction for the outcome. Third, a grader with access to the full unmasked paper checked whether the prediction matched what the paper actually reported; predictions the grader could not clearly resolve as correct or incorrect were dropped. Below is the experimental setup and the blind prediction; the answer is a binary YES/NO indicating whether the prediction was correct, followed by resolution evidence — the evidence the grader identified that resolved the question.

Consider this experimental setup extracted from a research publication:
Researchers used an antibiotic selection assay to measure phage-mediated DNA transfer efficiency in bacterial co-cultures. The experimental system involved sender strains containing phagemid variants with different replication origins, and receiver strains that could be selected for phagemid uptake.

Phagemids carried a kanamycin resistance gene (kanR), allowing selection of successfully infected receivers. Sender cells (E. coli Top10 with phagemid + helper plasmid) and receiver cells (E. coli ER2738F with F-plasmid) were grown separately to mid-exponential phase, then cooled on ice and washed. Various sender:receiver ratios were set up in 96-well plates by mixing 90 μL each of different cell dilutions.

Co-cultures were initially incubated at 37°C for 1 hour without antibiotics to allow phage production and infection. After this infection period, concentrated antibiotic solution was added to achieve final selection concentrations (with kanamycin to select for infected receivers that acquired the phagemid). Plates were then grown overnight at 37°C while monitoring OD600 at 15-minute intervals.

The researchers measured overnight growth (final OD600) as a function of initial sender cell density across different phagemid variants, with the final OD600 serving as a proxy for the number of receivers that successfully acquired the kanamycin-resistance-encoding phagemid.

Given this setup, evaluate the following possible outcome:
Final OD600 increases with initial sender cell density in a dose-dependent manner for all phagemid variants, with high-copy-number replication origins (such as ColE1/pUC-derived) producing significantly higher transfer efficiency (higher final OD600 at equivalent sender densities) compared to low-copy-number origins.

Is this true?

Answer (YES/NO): NO